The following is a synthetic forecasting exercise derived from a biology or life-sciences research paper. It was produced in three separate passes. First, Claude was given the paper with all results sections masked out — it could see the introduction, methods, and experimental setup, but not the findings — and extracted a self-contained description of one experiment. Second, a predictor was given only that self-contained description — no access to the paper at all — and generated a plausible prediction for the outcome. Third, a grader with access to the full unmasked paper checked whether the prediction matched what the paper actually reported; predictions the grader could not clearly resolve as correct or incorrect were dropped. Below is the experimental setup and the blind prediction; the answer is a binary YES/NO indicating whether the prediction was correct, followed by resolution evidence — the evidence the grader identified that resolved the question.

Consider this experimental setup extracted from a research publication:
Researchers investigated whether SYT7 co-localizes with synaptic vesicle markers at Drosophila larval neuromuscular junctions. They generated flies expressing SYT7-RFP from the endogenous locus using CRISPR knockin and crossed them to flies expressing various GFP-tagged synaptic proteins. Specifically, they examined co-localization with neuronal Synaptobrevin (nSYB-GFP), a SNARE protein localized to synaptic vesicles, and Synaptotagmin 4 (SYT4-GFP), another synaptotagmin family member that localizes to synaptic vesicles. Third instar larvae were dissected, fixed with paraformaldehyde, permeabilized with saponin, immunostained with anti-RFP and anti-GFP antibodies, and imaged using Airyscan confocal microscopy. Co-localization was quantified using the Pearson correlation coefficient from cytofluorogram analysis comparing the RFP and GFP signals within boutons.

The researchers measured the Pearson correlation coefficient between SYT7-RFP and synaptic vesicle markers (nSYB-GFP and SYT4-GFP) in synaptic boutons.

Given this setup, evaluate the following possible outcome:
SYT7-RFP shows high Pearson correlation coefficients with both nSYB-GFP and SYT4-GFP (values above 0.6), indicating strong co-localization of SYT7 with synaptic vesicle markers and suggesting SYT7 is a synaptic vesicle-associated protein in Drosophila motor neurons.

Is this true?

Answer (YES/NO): NO